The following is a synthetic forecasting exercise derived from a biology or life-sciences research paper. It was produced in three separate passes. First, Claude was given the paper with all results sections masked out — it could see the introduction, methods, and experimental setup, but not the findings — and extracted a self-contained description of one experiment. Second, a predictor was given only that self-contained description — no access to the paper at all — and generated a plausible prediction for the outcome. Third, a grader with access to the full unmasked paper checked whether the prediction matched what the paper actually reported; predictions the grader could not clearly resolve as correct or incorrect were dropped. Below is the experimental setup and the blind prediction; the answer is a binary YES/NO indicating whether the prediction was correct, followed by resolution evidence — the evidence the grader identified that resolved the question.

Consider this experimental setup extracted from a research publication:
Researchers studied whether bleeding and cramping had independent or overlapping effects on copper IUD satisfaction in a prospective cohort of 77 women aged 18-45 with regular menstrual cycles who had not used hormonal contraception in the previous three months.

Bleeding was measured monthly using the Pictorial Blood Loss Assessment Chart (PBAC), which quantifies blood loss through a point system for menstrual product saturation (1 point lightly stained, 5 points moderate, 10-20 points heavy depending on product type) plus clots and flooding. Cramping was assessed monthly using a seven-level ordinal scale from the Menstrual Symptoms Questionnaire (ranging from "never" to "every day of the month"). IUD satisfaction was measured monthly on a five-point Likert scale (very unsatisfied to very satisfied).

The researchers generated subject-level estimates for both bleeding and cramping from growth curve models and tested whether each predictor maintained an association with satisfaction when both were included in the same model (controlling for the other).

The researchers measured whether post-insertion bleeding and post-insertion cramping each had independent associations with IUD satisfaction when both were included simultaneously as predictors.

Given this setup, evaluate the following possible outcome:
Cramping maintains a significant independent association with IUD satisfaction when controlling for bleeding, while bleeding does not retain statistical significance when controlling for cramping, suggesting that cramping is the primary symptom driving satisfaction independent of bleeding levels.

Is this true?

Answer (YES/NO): NO